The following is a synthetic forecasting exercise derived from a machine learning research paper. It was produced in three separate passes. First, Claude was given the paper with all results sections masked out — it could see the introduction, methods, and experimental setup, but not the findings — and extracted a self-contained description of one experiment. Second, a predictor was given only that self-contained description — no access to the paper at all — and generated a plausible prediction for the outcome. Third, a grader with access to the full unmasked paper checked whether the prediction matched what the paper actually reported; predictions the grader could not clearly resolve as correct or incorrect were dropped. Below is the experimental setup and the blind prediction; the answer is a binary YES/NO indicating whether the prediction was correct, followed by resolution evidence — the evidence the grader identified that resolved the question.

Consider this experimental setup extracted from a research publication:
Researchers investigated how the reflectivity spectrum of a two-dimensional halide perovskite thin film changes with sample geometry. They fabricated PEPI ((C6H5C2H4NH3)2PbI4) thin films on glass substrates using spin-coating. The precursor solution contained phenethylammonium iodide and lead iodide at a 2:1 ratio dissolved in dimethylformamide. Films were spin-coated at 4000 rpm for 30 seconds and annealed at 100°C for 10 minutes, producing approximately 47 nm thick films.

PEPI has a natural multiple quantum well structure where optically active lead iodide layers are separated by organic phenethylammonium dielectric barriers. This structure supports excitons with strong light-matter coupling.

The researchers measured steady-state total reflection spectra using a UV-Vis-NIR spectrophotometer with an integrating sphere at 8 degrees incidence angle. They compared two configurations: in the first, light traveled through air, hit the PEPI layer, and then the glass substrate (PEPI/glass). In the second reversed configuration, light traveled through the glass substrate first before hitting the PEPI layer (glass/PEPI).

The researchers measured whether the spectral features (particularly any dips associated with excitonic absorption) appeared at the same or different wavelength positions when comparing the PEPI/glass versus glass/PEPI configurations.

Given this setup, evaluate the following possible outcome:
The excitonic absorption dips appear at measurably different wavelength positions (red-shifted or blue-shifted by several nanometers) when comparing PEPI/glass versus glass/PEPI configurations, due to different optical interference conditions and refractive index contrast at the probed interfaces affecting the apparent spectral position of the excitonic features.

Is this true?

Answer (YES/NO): NO